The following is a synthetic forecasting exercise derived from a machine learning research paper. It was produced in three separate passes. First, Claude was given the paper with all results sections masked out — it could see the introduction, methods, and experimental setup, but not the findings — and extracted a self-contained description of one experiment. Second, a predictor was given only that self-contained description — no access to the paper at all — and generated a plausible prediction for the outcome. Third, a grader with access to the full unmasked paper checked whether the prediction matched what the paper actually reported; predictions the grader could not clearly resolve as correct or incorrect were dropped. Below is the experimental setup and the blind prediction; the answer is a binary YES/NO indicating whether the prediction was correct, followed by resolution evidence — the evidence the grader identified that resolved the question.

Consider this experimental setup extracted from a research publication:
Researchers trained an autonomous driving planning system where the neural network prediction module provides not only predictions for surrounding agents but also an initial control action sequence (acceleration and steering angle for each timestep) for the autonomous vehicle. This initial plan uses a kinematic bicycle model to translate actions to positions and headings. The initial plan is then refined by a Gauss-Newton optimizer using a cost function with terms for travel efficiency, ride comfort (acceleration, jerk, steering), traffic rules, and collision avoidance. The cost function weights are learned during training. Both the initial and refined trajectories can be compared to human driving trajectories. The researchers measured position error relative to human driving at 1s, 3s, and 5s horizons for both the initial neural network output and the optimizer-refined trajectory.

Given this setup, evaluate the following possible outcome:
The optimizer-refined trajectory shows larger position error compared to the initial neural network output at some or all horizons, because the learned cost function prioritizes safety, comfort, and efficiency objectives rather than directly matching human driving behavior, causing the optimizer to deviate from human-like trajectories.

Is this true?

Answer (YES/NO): YES